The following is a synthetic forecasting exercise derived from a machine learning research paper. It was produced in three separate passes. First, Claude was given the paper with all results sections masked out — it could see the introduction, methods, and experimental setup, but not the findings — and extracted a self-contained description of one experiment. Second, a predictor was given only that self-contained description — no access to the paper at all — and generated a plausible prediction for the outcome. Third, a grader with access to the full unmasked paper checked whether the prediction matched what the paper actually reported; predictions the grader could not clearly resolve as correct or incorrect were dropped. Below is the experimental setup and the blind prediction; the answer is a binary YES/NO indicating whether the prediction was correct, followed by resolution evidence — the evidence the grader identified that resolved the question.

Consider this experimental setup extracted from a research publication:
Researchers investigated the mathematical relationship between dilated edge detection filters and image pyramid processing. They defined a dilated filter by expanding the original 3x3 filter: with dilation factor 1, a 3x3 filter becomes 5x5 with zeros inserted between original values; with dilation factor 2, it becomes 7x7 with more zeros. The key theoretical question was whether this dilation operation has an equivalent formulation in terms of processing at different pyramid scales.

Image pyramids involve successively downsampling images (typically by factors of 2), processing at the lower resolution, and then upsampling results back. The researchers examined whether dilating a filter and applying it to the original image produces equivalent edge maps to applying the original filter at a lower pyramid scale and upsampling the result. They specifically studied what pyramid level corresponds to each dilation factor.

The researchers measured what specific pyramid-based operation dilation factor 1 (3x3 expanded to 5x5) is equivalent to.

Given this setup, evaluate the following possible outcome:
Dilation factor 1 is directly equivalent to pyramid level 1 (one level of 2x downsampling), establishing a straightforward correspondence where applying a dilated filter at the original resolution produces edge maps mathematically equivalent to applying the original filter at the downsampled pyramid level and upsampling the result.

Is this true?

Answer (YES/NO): NO